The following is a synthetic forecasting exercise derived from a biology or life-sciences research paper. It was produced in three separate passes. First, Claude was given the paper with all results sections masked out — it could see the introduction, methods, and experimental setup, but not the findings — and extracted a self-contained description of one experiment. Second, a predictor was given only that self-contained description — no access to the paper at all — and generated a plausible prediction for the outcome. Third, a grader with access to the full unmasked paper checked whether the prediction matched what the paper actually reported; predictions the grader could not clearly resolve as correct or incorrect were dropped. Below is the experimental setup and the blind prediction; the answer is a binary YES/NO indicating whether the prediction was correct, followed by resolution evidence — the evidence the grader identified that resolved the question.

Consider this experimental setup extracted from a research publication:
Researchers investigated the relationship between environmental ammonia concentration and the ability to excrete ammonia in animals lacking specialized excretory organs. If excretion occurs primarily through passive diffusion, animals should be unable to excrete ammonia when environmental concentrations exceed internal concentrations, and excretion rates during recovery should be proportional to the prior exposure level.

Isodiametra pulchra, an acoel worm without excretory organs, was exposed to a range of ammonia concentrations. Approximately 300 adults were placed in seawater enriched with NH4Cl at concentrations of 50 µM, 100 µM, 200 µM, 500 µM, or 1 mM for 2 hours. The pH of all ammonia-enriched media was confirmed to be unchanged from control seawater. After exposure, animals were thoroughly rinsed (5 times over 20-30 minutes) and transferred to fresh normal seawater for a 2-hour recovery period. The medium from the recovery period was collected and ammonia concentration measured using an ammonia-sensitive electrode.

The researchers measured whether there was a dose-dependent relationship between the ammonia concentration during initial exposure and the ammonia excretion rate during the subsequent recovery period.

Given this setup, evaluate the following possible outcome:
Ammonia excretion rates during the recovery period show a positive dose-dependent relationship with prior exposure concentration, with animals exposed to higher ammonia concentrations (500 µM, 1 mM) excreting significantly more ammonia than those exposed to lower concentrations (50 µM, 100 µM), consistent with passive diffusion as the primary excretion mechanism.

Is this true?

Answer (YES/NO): YES